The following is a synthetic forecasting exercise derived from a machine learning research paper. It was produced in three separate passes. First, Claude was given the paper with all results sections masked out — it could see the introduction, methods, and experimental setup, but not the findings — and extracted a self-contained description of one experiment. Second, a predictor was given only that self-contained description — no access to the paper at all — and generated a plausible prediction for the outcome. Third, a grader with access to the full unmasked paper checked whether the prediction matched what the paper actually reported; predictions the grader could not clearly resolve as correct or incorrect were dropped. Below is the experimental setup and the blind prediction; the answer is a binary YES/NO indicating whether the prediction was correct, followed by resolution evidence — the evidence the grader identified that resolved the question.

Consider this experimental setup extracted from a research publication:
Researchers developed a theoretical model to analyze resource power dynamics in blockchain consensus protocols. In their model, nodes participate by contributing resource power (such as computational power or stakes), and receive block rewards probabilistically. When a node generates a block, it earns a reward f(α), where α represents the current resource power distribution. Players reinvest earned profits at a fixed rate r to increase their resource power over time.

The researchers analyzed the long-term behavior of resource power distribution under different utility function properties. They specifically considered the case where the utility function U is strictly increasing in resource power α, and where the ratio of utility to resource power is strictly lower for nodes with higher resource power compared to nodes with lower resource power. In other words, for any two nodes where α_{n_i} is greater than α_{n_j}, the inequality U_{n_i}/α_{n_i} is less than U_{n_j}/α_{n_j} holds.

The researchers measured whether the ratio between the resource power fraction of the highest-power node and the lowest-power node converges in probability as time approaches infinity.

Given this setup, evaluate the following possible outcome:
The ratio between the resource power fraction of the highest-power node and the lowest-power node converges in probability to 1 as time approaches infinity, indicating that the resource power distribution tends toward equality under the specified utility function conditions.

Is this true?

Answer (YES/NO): YES